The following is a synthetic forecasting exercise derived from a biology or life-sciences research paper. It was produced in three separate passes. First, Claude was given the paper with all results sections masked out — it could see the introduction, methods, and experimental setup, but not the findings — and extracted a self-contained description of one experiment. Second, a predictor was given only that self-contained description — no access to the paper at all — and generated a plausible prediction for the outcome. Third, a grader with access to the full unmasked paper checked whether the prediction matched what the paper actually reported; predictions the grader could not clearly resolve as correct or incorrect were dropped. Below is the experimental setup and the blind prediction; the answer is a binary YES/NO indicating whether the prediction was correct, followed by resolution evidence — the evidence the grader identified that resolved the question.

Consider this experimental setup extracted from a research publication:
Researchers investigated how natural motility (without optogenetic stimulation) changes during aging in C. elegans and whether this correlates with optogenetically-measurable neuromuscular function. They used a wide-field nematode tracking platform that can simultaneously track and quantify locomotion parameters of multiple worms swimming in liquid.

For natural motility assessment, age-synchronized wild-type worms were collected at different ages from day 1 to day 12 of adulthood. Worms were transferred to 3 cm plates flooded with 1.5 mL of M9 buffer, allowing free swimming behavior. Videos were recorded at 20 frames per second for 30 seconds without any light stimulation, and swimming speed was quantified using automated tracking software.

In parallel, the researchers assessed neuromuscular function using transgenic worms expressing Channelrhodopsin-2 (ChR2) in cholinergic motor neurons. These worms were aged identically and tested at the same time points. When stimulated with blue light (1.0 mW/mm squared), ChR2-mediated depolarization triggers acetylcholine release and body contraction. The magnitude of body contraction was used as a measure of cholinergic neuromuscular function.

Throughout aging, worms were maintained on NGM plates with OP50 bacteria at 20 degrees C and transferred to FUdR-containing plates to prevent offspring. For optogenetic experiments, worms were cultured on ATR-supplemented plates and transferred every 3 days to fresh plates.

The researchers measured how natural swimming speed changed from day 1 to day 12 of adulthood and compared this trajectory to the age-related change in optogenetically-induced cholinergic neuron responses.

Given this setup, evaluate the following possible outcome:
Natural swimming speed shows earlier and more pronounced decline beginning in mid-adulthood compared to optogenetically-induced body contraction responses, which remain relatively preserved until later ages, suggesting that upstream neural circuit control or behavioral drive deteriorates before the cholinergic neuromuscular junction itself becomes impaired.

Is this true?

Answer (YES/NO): NO